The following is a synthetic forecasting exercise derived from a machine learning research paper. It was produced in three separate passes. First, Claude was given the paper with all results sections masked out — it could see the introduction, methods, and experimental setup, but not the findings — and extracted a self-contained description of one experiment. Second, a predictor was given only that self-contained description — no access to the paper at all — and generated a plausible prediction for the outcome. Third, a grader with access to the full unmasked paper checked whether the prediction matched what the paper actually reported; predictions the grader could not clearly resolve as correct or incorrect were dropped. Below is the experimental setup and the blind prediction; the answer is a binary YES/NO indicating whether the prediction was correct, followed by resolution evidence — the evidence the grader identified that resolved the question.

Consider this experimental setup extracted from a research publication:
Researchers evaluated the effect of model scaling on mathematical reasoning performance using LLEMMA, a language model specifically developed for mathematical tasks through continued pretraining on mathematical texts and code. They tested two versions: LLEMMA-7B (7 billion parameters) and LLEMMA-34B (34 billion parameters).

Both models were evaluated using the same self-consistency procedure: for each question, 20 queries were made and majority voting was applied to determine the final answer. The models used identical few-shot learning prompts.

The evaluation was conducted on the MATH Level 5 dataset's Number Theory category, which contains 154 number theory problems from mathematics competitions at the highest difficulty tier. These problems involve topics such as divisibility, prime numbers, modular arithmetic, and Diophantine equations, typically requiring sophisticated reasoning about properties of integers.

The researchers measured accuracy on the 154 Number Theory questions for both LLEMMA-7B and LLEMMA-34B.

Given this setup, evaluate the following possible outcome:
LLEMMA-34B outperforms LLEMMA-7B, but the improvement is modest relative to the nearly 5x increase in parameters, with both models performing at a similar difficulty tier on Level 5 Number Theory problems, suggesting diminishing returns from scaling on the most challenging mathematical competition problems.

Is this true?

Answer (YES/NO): NO